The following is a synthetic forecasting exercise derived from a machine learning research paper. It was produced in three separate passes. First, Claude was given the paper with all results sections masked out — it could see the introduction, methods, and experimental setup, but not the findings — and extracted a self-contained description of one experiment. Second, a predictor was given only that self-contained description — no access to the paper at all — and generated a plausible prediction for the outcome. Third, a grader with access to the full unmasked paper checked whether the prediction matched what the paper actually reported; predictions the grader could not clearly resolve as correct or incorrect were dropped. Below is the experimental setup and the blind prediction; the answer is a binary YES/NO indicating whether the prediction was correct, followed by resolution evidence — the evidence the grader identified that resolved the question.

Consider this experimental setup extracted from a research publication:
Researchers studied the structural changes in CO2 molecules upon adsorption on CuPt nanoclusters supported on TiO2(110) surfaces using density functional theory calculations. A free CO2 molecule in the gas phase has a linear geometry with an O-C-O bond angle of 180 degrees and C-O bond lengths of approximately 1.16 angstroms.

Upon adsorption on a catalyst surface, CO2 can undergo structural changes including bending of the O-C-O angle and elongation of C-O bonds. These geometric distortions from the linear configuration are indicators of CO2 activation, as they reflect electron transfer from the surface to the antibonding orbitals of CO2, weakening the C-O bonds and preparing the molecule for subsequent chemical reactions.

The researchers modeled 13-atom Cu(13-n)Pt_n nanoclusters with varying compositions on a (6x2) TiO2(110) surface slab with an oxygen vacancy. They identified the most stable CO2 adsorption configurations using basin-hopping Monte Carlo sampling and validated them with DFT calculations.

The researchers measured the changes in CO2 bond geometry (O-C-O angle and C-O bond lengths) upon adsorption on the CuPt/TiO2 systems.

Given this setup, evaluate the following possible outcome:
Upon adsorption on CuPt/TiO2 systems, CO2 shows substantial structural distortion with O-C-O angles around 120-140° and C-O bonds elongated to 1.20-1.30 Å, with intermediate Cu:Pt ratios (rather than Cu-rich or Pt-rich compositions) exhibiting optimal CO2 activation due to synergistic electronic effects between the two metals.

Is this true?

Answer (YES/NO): NO